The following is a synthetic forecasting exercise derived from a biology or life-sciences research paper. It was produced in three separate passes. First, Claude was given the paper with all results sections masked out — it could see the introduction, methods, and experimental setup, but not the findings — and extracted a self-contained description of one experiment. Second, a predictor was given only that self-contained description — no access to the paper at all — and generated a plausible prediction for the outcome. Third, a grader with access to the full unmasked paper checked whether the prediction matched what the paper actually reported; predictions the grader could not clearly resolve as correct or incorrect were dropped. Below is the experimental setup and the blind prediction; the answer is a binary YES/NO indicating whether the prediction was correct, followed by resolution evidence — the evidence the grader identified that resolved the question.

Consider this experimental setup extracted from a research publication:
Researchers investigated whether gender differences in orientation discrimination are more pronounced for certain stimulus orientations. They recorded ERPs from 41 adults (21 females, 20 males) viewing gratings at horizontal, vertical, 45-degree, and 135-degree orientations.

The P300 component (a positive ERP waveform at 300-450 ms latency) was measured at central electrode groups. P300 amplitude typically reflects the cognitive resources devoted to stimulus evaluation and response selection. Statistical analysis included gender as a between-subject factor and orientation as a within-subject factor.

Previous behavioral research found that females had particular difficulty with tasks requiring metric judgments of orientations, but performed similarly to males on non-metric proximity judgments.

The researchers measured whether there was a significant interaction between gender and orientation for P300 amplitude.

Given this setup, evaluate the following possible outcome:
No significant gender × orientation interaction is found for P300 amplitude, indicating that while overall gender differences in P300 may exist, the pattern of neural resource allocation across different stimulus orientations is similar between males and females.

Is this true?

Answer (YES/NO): YES